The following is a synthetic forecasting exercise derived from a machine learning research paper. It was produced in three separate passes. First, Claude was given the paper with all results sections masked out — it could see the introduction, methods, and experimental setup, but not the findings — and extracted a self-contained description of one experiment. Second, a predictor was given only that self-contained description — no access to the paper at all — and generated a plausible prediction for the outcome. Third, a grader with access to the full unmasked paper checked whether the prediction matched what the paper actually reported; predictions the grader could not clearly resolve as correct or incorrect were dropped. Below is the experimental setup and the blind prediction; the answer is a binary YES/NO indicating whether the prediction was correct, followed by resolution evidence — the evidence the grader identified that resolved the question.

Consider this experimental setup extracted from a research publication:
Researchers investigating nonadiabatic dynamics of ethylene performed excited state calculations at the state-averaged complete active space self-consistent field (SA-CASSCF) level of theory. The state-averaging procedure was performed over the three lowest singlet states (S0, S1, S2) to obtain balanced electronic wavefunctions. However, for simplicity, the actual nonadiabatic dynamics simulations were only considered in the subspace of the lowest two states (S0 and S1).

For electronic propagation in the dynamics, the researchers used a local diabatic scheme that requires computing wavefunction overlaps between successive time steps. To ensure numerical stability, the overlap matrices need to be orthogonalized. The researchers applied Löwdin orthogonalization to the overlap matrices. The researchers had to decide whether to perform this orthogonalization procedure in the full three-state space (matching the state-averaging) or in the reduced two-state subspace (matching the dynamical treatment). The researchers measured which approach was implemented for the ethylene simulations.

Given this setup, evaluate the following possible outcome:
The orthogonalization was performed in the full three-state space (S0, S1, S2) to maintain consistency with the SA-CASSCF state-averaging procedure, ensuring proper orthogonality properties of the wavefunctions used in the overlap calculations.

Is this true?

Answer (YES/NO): YES